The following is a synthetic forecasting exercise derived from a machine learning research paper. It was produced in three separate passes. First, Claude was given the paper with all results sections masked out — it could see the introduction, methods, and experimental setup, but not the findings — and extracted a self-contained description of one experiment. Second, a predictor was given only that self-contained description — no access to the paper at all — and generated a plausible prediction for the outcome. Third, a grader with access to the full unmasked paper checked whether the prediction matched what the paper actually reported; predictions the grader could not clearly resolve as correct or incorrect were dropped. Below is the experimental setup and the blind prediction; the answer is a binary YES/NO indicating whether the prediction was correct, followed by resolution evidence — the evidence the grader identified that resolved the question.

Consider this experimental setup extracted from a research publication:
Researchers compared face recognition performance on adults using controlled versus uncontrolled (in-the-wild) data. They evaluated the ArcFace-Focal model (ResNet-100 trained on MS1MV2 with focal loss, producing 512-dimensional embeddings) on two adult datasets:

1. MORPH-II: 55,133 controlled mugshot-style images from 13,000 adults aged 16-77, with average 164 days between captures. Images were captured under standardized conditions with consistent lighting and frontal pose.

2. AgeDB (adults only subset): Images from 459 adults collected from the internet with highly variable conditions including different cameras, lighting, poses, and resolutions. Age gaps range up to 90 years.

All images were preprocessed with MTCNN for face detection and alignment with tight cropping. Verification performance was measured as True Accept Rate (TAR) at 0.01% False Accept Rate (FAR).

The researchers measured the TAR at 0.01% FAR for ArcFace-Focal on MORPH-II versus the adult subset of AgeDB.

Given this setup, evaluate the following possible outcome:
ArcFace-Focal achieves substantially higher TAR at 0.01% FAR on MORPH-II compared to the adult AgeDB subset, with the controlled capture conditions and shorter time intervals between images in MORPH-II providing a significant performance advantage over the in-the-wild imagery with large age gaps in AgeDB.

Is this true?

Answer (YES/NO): YES